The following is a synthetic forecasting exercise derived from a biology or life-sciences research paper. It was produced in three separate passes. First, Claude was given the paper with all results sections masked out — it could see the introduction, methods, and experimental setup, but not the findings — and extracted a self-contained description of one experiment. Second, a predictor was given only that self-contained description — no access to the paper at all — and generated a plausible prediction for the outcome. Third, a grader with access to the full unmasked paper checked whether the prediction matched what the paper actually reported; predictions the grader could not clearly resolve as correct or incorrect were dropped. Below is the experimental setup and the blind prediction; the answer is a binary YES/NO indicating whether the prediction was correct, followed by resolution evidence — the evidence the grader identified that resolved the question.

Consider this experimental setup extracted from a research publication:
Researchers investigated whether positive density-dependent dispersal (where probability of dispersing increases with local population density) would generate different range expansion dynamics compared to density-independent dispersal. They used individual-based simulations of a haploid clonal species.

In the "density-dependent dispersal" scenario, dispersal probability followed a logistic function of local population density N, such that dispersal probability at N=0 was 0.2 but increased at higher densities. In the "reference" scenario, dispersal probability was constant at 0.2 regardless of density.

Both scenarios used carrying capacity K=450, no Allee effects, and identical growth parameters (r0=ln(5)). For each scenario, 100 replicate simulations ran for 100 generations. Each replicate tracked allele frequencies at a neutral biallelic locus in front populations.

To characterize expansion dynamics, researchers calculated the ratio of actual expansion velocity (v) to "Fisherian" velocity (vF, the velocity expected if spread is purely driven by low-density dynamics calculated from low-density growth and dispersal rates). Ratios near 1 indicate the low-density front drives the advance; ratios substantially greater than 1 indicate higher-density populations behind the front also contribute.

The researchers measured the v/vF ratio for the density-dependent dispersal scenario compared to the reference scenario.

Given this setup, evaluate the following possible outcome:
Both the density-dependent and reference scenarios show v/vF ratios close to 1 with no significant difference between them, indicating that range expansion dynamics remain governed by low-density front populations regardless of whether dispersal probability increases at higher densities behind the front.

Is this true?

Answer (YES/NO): NO